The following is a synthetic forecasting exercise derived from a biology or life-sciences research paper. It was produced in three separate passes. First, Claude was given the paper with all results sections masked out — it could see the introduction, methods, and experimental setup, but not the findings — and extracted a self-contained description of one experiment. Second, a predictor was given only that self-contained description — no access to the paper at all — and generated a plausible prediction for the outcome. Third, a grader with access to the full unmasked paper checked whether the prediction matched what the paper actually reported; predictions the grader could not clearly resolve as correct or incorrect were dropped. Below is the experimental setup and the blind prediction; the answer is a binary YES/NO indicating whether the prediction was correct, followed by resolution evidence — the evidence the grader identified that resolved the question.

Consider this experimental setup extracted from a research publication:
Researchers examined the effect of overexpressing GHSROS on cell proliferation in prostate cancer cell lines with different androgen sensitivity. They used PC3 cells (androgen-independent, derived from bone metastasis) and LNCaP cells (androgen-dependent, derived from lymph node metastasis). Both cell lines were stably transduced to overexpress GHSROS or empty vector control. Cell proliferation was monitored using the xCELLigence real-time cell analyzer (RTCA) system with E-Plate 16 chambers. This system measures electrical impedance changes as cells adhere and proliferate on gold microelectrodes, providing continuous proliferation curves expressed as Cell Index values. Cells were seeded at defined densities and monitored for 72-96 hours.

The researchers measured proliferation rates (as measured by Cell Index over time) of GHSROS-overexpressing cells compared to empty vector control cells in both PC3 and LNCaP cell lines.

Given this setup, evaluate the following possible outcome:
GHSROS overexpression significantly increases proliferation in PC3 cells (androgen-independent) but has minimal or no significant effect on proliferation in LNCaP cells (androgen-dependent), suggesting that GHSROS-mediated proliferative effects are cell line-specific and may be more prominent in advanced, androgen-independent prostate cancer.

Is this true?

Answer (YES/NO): NO